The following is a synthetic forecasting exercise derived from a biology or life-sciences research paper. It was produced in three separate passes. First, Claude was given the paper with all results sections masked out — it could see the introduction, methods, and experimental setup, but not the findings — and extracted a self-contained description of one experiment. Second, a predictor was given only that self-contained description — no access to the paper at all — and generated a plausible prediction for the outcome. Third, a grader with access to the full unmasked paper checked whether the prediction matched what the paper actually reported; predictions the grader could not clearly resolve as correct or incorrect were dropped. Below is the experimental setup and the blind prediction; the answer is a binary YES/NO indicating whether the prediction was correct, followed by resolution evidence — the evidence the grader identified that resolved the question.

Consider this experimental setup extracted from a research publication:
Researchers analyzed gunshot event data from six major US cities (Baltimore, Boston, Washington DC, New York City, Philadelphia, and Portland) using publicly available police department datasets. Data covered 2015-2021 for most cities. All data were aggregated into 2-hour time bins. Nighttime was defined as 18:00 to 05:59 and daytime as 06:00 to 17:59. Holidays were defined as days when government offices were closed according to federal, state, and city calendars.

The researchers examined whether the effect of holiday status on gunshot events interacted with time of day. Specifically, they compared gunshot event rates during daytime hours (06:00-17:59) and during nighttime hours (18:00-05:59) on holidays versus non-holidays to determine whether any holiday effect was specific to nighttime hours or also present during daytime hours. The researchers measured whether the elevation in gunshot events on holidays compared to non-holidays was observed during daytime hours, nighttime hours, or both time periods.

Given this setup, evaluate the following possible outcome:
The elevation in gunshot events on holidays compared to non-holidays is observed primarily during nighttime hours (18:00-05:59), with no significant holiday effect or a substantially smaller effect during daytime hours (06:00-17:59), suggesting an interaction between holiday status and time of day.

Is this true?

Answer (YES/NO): NO